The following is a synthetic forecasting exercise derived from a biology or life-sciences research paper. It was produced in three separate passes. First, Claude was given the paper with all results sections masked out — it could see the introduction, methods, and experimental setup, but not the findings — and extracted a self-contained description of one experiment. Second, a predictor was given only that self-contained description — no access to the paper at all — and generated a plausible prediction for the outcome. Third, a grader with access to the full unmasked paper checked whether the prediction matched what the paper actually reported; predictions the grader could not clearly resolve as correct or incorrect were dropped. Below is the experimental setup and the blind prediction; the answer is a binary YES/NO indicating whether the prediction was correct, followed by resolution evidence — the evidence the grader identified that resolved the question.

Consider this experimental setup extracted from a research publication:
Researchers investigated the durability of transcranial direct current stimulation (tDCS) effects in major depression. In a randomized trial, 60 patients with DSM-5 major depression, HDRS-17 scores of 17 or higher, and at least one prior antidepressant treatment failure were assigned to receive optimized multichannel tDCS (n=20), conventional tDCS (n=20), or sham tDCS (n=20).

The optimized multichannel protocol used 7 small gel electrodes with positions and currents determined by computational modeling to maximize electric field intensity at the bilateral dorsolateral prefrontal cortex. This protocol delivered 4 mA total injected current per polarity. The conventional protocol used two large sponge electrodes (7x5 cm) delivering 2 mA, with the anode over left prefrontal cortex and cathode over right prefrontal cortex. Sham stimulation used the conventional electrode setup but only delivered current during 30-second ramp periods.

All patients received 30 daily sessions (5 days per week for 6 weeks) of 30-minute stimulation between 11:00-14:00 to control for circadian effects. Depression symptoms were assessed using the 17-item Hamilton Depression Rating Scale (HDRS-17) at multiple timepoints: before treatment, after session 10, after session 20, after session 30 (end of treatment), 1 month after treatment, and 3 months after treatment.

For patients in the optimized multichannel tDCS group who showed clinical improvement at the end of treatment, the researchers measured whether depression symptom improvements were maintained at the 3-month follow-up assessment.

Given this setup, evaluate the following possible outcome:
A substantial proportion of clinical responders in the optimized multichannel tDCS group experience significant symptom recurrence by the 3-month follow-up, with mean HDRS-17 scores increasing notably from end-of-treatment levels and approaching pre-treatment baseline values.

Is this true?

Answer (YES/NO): NO